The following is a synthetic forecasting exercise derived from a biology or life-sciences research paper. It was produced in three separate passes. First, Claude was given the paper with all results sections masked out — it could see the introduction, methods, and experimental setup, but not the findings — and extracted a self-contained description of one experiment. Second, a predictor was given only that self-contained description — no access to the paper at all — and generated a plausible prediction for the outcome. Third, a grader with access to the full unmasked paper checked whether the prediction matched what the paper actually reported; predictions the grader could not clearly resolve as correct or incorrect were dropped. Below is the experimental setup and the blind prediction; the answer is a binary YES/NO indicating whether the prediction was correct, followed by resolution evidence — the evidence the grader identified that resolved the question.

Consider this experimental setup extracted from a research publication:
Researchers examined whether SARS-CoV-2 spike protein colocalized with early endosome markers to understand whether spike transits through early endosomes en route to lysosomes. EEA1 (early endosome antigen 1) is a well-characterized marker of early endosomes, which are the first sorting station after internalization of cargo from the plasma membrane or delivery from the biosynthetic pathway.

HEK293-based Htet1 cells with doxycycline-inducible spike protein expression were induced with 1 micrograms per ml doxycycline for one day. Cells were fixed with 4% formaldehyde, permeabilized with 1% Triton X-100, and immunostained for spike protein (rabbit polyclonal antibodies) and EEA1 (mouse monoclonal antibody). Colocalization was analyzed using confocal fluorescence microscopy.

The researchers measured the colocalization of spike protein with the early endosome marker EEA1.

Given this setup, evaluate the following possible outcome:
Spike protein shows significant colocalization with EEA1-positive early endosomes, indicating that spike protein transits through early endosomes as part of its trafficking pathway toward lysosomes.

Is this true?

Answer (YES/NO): NO